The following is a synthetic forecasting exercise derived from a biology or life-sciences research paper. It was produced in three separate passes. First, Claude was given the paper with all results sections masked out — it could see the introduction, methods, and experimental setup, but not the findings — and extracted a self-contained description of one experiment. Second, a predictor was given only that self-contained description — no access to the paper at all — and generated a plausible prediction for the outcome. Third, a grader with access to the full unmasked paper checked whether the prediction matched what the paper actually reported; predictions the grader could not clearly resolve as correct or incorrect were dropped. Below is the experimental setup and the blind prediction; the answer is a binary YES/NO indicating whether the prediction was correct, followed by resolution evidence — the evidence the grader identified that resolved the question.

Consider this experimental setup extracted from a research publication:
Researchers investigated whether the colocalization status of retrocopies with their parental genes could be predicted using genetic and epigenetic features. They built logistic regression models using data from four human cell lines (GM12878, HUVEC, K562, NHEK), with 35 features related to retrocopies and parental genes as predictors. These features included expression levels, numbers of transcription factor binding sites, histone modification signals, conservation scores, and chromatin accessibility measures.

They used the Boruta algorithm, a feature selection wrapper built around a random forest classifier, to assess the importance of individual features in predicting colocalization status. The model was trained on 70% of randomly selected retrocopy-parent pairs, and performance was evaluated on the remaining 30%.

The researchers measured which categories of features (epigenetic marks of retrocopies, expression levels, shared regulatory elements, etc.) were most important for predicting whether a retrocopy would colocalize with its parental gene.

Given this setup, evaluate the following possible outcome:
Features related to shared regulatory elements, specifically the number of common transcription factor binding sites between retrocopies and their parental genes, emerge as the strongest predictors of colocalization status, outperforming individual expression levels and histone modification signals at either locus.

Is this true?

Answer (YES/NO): YES